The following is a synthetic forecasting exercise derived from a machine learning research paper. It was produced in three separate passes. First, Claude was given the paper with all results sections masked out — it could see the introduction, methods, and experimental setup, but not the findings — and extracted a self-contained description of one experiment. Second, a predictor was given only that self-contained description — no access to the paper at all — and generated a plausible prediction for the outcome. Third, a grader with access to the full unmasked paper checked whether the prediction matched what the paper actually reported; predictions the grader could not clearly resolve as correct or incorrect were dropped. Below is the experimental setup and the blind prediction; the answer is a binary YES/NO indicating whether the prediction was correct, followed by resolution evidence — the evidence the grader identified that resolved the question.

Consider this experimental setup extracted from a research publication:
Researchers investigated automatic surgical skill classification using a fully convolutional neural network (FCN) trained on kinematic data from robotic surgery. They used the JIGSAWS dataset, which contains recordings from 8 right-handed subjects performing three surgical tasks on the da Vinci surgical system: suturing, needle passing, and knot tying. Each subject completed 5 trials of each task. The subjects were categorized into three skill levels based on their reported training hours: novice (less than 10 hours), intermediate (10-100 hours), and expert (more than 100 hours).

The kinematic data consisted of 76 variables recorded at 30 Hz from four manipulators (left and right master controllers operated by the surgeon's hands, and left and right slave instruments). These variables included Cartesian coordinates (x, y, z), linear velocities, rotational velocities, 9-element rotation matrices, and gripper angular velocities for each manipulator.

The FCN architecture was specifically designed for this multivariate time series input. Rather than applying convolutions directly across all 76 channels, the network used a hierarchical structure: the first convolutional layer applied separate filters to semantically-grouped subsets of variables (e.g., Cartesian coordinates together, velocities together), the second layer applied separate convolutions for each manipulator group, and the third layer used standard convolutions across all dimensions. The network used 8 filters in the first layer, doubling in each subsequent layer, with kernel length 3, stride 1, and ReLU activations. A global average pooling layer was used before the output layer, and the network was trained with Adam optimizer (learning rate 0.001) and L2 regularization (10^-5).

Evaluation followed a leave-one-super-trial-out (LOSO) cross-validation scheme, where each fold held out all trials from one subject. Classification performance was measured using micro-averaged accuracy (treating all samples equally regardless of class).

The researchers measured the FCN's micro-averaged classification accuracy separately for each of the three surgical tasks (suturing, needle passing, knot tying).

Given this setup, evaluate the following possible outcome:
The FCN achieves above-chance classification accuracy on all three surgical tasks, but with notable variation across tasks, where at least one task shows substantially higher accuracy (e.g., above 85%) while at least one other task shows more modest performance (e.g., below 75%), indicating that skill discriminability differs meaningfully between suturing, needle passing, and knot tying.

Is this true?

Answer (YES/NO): NO